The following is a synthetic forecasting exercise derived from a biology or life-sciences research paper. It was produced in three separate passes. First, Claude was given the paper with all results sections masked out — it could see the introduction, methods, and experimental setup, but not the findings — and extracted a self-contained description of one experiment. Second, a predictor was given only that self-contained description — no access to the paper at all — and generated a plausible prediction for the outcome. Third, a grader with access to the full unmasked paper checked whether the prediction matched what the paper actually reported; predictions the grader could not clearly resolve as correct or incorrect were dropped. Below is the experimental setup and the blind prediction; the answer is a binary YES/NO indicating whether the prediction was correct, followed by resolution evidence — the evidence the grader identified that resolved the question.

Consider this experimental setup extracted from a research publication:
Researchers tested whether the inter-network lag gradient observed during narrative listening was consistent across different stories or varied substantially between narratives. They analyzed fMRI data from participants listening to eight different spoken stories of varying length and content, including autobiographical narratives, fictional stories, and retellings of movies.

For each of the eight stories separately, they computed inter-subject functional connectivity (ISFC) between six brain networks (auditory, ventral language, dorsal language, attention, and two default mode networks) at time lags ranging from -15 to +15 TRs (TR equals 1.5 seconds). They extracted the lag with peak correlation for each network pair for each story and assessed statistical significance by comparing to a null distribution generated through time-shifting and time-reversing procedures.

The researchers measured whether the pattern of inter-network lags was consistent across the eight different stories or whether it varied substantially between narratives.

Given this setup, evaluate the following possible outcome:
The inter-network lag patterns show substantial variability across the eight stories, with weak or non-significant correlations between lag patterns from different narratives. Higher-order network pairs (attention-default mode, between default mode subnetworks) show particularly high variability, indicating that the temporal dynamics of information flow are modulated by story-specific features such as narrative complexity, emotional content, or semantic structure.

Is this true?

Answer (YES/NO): NO